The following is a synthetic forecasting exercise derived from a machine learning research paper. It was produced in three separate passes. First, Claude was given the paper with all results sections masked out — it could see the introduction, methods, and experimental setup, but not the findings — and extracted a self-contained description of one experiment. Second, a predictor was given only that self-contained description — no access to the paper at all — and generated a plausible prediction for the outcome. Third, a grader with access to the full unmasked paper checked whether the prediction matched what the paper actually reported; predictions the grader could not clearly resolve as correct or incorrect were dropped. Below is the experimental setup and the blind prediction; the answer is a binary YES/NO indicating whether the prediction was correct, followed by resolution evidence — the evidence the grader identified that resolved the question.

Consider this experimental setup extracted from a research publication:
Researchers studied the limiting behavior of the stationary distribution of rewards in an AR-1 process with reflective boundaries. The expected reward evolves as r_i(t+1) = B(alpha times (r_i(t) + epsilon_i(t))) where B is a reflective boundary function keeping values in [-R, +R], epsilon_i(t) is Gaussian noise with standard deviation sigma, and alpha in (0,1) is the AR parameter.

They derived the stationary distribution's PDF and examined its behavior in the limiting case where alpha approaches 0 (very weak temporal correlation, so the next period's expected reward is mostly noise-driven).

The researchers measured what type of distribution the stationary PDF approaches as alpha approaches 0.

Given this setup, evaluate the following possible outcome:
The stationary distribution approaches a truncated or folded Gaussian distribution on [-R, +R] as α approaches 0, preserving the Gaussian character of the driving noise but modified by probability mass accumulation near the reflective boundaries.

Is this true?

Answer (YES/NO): NO